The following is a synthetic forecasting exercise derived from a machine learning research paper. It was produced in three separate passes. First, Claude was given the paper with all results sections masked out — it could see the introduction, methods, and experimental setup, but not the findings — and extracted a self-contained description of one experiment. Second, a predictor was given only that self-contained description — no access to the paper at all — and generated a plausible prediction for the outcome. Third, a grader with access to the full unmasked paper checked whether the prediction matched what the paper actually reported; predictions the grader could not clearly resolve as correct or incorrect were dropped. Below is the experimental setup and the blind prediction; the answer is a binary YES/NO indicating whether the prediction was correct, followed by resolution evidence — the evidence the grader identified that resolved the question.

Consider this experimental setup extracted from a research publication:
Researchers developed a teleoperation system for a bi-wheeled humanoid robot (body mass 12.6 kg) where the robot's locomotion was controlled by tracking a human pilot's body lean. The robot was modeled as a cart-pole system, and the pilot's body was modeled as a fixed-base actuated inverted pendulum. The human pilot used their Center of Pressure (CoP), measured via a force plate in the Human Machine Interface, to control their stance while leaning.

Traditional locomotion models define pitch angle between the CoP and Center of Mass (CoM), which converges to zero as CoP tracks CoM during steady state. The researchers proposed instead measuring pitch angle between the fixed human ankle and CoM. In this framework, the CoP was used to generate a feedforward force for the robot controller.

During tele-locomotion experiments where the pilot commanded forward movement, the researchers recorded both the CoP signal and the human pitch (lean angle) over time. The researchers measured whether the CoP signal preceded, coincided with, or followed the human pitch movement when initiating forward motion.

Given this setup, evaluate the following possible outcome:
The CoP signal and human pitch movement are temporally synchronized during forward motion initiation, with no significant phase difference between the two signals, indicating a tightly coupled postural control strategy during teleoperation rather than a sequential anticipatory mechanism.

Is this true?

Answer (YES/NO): NO